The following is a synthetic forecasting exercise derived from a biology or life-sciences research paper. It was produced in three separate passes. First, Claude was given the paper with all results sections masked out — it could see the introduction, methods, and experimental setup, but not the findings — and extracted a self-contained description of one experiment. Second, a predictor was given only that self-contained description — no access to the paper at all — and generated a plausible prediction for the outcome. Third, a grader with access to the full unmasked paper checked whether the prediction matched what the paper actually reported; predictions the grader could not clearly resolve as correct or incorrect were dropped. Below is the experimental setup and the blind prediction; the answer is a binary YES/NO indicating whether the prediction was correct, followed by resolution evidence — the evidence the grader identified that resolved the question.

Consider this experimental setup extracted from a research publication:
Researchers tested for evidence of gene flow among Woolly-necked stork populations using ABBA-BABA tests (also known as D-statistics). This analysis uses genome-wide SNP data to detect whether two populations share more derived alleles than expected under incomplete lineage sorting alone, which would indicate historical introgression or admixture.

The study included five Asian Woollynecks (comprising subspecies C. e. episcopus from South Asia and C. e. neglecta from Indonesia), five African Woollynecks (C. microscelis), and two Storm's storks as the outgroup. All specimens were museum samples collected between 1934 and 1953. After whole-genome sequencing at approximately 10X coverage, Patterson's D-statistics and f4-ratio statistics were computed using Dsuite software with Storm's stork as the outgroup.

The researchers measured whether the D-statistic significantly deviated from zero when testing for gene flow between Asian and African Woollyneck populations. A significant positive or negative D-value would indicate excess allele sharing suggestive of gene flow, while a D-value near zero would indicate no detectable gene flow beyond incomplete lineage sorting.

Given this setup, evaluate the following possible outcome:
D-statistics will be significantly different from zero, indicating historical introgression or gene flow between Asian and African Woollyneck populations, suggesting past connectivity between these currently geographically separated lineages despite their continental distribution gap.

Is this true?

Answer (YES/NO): NO